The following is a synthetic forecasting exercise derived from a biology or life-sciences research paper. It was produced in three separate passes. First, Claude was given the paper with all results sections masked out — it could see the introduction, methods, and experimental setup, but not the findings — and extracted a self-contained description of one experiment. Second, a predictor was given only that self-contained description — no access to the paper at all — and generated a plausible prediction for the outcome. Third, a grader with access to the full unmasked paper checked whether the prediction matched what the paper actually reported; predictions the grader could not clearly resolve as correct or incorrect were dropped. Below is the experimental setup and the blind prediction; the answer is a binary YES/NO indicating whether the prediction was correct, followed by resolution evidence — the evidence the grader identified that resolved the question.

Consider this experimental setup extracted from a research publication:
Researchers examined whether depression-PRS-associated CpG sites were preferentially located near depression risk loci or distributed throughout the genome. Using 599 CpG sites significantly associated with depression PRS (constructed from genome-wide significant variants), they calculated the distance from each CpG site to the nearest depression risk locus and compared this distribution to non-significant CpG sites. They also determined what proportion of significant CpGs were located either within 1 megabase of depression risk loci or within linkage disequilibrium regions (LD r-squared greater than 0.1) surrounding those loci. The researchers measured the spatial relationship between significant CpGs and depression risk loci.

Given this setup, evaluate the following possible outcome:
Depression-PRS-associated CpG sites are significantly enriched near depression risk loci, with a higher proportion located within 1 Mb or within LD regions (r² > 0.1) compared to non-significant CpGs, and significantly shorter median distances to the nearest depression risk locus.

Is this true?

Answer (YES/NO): YES